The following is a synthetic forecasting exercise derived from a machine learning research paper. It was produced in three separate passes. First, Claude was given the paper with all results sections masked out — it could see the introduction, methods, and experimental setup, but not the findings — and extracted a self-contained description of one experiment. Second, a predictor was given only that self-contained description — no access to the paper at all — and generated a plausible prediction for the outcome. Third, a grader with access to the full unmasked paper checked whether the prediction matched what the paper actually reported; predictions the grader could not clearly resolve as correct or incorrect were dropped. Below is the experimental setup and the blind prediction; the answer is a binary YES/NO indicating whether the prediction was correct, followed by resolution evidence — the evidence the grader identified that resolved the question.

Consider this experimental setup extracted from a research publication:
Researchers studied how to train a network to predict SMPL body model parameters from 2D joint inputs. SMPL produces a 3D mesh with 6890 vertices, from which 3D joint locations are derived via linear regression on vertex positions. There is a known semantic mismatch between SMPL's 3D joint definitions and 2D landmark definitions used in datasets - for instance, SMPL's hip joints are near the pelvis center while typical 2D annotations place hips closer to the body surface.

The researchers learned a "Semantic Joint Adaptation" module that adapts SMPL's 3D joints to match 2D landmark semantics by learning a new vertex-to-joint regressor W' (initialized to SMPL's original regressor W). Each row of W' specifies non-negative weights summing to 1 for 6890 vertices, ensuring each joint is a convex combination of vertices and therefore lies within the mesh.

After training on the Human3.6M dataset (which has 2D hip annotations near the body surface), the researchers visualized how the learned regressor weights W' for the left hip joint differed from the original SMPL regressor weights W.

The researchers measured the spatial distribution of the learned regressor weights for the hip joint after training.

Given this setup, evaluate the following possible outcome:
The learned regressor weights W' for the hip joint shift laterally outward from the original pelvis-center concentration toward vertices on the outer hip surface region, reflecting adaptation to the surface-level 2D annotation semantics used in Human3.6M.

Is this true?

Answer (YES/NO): YES